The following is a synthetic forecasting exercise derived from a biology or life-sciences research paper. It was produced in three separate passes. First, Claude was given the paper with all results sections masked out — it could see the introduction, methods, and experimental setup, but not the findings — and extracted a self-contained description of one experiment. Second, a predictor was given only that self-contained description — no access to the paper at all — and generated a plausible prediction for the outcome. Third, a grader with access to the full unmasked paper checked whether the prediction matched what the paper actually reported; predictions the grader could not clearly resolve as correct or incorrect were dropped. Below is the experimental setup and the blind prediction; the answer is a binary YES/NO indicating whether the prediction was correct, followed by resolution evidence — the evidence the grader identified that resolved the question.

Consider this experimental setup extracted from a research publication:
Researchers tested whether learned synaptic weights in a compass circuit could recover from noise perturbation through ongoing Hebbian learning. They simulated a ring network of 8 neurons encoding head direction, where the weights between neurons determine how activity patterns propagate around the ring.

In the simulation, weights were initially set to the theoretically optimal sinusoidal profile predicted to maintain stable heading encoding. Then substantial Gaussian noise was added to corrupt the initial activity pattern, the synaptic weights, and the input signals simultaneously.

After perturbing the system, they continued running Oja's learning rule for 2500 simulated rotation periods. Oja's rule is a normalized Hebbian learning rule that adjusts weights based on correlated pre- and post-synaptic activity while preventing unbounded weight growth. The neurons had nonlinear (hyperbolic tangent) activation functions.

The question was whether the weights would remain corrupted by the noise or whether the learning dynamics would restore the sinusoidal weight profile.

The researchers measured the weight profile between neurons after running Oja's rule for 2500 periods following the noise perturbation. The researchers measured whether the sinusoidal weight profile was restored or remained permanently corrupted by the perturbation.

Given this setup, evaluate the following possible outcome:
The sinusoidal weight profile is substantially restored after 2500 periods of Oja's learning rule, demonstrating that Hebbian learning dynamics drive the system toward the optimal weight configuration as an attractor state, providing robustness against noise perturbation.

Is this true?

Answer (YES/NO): YES